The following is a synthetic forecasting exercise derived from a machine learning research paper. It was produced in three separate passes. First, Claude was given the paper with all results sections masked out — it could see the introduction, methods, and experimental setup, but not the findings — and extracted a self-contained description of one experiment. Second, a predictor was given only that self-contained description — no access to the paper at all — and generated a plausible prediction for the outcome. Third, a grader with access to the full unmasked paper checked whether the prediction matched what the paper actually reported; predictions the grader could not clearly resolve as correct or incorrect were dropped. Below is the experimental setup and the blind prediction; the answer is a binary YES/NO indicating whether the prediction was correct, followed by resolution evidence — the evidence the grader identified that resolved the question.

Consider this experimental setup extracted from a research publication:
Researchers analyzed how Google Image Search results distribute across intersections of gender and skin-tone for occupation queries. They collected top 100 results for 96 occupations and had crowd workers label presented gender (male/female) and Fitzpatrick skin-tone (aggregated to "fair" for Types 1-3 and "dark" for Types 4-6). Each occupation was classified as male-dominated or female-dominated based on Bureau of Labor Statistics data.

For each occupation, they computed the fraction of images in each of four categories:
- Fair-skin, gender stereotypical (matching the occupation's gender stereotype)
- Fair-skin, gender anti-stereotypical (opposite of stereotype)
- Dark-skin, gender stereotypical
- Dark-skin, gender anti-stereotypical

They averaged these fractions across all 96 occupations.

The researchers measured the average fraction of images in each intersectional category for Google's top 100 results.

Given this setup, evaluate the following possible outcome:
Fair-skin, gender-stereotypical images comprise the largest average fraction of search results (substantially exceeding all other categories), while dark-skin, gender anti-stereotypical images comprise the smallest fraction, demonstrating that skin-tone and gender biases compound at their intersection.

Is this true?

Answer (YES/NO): YES